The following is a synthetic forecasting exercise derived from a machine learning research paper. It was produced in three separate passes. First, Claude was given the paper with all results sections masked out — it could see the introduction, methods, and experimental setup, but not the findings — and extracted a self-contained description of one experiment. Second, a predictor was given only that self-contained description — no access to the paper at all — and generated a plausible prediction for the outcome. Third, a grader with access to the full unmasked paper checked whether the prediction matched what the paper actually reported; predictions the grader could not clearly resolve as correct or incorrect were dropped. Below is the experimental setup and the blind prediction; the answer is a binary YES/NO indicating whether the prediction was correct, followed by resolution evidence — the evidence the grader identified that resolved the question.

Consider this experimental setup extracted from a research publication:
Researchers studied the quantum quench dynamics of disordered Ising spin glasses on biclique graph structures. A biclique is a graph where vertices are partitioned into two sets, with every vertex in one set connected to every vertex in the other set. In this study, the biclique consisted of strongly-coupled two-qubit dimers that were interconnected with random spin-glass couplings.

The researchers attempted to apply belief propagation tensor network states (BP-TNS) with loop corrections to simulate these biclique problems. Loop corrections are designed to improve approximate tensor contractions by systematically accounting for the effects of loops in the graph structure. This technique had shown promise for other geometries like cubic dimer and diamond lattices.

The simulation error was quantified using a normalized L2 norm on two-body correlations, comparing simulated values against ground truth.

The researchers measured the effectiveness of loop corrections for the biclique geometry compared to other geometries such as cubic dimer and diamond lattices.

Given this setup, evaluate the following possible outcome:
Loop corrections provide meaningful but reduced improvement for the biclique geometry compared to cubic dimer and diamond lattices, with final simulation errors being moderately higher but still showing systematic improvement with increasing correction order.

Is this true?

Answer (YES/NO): NO